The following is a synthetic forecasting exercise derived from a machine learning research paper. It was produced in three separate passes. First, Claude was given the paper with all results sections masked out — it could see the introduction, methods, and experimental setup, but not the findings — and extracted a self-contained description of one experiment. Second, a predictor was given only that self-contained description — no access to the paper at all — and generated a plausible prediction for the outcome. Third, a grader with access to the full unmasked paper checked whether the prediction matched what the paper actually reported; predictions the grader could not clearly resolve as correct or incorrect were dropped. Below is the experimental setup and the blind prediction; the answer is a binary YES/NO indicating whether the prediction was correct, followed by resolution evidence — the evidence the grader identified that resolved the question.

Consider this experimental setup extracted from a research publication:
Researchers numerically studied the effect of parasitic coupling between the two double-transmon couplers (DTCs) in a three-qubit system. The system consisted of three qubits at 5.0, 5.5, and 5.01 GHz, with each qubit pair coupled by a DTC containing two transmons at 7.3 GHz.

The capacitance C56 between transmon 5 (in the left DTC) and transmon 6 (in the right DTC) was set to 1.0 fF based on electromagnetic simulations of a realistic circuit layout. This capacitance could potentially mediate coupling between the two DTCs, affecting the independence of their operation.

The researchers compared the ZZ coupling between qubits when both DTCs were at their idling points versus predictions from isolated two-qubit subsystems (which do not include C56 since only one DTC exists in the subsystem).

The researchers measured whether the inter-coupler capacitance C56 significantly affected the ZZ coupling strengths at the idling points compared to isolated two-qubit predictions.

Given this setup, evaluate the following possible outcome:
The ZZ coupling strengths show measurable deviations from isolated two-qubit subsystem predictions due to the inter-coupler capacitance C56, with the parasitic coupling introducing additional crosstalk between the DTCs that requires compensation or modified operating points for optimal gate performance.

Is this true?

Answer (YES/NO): NO